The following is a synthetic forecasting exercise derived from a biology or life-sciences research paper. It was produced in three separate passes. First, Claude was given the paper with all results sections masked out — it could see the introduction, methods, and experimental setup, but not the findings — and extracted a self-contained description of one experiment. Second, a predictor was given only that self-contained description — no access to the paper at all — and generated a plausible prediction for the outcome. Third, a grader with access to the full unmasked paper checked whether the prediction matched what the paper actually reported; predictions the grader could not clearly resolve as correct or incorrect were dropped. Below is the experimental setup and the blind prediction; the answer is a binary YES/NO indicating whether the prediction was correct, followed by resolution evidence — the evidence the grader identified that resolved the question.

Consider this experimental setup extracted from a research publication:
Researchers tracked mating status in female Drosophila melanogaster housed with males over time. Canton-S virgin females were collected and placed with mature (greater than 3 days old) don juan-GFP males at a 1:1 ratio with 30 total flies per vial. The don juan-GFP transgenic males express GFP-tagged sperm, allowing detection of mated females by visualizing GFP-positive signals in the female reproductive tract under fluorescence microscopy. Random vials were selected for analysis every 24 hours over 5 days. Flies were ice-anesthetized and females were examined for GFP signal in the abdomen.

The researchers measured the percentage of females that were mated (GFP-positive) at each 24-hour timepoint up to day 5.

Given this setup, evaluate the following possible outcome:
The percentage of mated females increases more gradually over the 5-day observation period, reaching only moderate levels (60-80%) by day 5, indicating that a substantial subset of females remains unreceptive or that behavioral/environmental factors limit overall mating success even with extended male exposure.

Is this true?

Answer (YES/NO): NO